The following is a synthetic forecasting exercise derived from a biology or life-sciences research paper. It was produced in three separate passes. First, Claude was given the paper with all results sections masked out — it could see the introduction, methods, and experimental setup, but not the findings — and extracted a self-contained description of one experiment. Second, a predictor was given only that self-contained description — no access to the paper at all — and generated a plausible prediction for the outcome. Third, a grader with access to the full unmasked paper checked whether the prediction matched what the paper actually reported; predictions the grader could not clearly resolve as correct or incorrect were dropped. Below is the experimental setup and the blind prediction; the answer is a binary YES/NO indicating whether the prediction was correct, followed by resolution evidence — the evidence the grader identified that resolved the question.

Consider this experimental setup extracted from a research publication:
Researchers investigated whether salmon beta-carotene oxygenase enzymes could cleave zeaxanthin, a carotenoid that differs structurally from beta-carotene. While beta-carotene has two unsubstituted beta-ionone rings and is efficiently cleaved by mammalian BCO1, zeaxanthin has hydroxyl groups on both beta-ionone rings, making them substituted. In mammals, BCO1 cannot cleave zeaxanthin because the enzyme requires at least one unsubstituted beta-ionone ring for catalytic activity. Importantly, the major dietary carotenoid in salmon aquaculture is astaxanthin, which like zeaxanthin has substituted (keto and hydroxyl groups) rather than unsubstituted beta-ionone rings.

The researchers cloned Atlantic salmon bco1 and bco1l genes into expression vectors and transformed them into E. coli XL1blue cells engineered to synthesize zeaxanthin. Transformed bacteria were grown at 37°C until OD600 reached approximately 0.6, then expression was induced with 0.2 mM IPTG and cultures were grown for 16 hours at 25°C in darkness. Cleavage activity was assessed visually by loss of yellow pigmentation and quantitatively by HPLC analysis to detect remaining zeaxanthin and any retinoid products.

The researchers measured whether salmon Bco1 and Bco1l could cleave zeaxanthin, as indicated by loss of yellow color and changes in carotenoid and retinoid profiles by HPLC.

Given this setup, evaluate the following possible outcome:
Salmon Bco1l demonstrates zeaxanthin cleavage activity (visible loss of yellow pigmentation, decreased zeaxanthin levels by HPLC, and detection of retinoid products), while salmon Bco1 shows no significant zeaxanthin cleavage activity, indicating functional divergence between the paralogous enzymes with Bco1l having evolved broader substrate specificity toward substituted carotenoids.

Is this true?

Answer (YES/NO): NO